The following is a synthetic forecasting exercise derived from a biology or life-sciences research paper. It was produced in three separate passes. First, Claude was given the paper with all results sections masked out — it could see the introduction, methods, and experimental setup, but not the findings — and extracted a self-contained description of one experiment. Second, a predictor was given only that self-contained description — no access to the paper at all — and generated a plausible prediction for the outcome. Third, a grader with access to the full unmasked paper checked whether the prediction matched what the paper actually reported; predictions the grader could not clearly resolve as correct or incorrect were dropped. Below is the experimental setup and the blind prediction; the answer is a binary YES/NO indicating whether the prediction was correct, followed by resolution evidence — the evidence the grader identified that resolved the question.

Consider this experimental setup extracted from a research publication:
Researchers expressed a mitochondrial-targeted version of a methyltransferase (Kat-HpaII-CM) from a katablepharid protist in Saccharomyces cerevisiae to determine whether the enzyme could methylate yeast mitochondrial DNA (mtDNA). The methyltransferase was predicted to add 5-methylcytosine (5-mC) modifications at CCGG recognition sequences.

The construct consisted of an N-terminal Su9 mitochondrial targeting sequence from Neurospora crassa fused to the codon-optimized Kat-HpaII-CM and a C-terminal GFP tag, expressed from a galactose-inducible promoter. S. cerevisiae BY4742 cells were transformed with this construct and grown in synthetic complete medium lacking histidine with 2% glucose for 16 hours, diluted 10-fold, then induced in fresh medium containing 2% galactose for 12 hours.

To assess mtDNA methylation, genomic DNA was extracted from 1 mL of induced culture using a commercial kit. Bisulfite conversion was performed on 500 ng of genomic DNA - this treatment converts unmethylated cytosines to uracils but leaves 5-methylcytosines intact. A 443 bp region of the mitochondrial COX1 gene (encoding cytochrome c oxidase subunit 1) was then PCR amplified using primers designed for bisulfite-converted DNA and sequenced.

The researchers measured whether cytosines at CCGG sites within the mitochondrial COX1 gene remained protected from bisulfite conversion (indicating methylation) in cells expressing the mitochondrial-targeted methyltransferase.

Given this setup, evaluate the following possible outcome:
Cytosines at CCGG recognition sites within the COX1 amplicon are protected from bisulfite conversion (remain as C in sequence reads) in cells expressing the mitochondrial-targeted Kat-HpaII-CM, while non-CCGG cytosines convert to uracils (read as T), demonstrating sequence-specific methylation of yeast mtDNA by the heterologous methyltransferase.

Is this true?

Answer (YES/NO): YES